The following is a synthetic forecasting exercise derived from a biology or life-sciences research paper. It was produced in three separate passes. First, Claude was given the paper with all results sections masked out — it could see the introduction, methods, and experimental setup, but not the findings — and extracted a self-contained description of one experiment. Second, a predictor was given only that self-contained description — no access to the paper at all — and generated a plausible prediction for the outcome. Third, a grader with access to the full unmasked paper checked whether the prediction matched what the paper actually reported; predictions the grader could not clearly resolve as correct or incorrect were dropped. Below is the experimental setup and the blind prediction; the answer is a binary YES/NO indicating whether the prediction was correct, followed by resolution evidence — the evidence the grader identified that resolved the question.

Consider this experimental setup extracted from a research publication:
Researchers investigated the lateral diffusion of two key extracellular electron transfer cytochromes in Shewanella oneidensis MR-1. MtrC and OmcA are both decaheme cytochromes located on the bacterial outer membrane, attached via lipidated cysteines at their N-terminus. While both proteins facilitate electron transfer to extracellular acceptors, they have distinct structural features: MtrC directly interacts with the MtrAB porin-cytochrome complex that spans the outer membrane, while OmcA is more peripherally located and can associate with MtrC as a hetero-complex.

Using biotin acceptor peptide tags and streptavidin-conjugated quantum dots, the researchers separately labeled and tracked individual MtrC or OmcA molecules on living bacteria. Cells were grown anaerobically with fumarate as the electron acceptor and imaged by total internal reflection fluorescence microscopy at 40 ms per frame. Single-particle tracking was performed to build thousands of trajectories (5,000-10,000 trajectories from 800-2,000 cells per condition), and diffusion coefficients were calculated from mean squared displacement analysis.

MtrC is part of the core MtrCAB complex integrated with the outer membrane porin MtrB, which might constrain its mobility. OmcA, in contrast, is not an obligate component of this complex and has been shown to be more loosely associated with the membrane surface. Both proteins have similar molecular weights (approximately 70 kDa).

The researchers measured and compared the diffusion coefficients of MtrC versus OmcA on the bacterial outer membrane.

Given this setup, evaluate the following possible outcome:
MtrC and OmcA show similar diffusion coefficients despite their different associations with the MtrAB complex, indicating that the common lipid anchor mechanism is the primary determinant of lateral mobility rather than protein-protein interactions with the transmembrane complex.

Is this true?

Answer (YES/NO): NO